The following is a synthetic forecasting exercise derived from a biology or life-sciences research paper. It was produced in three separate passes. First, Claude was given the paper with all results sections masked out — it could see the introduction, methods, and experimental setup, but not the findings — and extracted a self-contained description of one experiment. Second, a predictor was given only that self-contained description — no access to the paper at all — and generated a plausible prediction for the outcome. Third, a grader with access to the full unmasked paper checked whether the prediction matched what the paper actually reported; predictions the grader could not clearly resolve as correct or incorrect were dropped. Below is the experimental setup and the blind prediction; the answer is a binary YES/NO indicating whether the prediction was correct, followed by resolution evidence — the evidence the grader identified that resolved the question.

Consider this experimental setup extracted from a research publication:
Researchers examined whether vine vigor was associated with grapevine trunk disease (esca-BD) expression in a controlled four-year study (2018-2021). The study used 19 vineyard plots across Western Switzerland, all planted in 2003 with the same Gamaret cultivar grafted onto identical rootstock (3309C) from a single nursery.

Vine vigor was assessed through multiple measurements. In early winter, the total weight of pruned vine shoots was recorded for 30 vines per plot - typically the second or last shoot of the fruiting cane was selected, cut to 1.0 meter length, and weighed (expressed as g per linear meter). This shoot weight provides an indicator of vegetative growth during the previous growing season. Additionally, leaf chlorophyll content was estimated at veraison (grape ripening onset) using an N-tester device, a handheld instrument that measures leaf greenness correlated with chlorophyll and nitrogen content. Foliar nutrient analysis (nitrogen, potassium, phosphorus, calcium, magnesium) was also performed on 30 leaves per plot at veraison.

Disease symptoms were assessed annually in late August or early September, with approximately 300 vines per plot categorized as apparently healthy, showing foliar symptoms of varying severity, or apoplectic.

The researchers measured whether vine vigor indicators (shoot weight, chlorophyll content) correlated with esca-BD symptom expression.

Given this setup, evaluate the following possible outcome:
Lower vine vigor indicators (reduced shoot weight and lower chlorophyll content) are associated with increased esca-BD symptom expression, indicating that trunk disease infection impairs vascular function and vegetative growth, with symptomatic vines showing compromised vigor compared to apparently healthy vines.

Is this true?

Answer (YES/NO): NO